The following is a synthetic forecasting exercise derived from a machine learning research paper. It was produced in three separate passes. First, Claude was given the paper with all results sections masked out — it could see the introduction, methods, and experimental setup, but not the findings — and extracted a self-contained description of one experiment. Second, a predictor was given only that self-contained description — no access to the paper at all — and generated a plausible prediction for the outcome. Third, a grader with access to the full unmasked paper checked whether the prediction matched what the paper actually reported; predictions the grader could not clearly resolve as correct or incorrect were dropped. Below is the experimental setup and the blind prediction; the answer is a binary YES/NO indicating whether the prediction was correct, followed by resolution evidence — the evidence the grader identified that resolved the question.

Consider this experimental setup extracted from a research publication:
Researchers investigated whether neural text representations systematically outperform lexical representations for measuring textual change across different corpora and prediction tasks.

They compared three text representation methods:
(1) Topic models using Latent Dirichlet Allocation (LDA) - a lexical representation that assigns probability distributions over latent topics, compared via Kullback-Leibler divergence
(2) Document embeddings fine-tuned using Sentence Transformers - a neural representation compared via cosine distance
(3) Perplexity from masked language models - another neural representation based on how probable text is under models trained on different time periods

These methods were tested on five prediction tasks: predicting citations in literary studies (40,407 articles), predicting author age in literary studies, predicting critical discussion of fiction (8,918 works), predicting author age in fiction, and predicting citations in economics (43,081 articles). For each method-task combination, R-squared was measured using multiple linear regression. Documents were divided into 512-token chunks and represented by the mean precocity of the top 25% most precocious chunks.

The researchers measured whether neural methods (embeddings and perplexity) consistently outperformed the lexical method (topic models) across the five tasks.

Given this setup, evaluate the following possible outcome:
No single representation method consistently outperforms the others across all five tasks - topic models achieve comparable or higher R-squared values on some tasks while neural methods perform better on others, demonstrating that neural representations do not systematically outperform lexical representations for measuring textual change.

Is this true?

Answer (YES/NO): YES